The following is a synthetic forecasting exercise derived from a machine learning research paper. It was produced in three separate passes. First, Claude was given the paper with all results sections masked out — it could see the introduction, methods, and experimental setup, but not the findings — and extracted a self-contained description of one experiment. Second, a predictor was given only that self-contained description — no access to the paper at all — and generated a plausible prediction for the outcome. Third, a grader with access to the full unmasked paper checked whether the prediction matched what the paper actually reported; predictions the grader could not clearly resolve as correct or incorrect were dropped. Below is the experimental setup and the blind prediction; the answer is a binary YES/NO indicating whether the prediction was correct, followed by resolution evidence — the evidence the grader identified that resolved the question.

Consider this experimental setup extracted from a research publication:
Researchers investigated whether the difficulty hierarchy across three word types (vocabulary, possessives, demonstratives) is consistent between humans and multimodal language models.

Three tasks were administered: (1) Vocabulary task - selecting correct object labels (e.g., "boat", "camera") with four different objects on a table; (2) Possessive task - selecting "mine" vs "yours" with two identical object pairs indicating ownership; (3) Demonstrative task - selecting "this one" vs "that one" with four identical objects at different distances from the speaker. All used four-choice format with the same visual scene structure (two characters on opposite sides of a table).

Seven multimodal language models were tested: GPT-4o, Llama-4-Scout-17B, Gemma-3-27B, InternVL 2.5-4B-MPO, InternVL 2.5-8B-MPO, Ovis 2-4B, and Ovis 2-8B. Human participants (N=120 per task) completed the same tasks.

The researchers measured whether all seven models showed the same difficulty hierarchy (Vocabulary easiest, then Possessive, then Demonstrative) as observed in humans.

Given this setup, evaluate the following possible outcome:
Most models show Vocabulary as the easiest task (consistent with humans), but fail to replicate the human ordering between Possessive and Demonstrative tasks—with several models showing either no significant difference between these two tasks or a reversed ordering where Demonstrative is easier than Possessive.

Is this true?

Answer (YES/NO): NO